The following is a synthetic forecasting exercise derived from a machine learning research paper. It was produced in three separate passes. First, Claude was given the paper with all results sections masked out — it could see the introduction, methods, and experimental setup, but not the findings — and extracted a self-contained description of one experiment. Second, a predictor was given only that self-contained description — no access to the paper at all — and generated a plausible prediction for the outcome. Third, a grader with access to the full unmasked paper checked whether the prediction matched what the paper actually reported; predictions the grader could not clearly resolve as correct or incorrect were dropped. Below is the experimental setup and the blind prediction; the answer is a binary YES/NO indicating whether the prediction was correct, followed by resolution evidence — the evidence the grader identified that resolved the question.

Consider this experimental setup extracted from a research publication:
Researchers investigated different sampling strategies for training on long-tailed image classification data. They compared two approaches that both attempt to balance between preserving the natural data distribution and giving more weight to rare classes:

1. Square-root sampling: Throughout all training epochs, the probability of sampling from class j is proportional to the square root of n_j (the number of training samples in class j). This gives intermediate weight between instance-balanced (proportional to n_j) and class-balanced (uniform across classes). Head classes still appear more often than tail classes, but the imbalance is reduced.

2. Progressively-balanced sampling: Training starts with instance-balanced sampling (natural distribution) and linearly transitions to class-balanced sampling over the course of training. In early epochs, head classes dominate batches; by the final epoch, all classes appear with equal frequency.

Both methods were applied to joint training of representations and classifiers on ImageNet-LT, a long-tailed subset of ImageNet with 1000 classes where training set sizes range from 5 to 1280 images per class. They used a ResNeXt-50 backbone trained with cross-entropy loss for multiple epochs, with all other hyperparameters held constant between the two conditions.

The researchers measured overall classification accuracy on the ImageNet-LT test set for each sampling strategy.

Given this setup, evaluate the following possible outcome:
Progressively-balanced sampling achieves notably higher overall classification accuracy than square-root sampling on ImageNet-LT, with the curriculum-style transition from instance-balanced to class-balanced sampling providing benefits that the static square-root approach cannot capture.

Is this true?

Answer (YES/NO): NO